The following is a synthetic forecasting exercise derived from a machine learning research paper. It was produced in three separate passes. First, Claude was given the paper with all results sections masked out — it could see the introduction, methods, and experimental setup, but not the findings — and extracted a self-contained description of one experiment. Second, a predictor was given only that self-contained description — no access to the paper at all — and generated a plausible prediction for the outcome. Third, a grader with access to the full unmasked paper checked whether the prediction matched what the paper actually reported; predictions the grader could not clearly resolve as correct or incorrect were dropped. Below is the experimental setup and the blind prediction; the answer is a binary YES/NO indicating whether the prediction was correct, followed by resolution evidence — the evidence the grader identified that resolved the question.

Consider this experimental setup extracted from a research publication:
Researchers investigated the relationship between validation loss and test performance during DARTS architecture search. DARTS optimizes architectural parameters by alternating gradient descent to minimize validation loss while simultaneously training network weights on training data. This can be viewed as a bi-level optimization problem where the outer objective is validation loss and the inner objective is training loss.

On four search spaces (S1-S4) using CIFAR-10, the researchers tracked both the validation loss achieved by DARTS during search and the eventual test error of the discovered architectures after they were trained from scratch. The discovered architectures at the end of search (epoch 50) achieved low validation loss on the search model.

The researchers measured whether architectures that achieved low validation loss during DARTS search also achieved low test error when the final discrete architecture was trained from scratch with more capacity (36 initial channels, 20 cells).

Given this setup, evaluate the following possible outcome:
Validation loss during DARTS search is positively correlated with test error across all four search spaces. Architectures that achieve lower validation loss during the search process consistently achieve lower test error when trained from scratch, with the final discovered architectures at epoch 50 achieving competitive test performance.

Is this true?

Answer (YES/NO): NO